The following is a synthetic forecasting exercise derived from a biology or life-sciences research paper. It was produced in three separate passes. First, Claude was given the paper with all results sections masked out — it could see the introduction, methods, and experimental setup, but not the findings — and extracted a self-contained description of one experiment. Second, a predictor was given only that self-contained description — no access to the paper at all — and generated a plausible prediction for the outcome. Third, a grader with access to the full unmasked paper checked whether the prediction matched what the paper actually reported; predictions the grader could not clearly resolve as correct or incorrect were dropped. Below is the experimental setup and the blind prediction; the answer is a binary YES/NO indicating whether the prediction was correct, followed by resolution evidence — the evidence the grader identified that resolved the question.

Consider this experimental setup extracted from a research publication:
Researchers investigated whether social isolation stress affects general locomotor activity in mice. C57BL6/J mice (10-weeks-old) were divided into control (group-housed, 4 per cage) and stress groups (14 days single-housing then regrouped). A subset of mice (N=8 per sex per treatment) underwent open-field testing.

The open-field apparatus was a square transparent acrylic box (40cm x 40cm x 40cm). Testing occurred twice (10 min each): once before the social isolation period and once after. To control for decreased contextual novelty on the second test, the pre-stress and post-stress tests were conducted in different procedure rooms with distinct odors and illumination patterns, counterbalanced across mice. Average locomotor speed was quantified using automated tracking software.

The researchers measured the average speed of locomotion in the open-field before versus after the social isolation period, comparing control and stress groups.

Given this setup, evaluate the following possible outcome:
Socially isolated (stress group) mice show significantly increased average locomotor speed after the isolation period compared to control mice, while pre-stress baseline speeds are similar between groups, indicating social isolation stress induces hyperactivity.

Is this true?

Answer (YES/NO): NO